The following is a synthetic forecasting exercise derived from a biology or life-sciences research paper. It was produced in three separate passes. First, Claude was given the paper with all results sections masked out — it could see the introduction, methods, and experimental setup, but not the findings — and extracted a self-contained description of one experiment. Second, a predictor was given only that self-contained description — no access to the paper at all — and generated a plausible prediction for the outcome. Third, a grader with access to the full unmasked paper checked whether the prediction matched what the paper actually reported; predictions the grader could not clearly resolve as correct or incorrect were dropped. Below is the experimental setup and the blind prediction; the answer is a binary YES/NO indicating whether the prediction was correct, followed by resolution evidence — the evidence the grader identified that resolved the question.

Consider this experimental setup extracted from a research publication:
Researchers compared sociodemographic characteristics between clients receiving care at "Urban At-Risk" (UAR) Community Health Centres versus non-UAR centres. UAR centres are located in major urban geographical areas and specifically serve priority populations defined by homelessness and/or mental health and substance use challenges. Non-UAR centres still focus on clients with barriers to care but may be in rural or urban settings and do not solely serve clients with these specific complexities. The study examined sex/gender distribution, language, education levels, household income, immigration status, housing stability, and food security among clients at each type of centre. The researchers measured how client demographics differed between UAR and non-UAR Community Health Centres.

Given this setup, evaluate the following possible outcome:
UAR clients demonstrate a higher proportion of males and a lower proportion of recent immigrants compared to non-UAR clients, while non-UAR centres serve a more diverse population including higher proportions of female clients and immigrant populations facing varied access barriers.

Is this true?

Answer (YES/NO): NO